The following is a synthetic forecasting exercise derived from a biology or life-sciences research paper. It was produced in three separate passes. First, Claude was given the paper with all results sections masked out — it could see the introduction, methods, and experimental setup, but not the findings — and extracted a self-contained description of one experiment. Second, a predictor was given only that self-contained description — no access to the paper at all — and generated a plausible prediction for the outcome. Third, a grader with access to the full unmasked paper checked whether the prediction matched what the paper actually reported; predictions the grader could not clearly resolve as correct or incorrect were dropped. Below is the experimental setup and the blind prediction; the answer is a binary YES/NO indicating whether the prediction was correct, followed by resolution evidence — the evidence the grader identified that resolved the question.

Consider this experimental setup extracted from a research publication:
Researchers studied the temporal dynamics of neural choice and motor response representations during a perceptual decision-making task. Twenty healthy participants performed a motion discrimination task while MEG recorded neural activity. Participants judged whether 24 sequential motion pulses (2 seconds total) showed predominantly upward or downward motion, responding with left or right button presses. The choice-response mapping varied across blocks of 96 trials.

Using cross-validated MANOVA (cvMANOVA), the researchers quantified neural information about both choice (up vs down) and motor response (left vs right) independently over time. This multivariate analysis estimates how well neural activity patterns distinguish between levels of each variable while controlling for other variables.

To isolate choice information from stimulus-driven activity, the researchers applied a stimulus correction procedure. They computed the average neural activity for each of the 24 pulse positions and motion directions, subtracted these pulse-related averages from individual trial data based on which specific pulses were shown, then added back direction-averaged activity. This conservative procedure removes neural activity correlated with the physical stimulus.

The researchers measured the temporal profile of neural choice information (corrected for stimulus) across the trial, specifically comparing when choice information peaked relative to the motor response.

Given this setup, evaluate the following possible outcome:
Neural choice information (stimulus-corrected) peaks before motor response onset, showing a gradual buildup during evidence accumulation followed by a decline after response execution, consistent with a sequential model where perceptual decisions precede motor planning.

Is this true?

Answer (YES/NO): NO